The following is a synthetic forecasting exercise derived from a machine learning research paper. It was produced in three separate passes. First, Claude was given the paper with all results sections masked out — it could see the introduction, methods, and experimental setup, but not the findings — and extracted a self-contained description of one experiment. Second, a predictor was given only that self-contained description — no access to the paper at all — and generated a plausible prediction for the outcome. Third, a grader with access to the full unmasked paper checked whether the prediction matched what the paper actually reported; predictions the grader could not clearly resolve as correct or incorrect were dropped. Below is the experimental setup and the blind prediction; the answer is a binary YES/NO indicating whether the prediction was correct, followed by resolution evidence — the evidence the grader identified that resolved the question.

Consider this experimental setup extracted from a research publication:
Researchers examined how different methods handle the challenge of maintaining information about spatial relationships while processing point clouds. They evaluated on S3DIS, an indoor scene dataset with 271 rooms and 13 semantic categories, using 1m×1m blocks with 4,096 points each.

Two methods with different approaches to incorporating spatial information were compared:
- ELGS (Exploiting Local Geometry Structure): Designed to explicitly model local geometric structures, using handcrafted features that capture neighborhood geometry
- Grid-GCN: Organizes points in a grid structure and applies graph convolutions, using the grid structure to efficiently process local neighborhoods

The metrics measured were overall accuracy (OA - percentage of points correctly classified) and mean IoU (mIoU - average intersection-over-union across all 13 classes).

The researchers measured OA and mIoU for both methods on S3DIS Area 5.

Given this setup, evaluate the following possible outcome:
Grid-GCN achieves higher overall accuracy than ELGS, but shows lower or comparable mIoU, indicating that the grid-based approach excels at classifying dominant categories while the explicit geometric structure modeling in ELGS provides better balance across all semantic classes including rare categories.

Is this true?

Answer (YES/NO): NO